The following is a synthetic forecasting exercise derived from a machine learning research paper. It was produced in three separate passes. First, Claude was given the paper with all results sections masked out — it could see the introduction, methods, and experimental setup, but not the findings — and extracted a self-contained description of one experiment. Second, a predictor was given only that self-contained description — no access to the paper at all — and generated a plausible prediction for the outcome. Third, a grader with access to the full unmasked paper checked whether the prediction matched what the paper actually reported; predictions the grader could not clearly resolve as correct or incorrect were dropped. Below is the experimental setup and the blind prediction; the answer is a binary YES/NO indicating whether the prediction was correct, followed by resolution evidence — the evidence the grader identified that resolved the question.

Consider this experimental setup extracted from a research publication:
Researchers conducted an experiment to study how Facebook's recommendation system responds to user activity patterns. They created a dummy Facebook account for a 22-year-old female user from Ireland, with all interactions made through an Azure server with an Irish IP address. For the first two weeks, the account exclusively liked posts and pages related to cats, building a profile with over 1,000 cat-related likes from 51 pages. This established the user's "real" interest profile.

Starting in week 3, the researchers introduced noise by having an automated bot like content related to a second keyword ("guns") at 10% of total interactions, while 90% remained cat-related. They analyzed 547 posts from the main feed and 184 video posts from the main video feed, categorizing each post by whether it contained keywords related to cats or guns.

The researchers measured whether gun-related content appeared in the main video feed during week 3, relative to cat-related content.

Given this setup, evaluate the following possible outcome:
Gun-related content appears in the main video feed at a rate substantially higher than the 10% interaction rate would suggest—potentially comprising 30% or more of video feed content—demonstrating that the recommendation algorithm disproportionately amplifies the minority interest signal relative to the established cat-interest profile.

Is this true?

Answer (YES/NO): NO